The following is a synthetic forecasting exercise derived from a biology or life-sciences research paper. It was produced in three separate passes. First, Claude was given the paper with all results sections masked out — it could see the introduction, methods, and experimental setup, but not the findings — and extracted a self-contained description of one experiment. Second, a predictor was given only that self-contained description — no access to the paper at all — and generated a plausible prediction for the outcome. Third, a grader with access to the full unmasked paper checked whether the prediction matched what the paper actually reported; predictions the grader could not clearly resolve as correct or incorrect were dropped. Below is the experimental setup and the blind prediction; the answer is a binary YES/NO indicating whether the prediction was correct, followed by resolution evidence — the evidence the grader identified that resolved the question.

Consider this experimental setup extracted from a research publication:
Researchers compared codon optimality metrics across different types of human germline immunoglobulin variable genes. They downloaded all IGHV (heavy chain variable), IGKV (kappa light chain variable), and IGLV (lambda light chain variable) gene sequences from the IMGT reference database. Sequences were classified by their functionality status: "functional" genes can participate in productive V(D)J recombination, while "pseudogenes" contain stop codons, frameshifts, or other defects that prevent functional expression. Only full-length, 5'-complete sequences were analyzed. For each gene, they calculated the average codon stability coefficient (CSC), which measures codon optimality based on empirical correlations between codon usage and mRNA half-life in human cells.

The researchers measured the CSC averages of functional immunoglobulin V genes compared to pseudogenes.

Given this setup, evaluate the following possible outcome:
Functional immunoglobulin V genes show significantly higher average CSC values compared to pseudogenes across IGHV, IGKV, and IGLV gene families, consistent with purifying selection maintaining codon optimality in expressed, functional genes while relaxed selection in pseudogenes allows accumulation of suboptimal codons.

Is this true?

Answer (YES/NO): YES